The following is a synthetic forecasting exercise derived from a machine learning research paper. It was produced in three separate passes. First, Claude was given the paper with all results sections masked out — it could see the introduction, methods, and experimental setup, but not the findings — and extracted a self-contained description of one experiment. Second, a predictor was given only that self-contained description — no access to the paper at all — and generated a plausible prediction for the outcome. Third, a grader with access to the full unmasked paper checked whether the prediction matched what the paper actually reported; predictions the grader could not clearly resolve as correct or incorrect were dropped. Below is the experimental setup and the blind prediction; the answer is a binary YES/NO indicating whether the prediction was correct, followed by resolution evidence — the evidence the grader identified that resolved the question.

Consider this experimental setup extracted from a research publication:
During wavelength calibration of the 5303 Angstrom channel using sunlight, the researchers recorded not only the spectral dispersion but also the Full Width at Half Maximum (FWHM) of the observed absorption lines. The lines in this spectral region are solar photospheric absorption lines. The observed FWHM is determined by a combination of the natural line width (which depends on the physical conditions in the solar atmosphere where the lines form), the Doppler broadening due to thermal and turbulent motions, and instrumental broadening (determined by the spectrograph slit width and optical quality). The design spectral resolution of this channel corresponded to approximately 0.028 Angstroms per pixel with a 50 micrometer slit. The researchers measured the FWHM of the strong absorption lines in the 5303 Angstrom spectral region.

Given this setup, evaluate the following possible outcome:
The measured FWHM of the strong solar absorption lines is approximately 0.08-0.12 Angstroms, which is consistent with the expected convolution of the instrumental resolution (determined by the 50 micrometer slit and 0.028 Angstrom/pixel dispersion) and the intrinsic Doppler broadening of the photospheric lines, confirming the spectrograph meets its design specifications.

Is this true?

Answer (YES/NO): NO